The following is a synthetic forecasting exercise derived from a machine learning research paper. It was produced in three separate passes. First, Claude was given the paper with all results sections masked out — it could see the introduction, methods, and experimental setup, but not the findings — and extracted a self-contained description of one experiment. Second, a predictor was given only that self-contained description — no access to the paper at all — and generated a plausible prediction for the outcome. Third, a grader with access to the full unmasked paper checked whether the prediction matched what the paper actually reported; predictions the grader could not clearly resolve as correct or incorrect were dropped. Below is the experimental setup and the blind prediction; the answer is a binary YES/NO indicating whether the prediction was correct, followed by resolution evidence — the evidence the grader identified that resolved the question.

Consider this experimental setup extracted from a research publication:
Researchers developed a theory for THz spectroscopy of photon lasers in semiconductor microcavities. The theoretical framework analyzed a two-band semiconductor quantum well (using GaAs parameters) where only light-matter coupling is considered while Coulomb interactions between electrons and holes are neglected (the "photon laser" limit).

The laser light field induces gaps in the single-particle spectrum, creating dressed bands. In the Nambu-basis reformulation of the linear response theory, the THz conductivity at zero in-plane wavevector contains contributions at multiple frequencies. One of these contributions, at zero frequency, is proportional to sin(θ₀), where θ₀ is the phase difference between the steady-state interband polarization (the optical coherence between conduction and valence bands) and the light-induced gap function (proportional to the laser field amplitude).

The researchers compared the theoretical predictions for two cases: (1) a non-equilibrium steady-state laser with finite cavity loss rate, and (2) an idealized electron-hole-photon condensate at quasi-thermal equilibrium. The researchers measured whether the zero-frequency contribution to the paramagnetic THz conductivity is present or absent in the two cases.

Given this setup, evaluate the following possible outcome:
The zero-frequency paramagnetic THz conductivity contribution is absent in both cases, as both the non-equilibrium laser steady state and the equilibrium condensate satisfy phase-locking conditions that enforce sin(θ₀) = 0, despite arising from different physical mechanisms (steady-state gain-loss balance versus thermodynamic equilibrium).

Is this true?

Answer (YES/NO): NO